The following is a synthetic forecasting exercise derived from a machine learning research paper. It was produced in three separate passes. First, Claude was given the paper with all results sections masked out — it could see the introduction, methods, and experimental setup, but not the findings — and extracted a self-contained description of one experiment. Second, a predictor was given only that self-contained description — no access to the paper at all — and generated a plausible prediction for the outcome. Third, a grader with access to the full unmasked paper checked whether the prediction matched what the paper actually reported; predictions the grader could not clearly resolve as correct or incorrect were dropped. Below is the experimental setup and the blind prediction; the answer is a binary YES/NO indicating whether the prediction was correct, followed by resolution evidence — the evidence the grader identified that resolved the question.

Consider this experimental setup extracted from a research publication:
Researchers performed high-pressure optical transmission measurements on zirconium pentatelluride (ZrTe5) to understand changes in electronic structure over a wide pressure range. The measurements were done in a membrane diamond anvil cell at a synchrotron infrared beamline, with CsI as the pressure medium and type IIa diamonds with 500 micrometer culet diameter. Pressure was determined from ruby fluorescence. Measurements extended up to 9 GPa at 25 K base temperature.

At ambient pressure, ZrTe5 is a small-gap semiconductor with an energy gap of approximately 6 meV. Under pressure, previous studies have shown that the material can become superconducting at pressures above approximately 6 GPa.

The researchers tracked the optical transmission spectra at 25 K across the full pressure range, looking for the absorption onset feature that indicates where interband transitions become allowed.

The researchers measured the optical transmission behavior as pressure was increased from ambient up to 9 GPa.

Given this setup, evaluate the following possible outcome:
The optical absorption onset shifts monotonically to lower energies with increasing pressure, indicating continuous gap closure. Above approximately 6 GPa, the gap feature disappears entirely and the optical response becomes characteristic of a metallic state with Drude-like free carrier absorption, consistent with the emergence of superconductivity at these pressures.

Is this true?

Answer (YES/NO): NO